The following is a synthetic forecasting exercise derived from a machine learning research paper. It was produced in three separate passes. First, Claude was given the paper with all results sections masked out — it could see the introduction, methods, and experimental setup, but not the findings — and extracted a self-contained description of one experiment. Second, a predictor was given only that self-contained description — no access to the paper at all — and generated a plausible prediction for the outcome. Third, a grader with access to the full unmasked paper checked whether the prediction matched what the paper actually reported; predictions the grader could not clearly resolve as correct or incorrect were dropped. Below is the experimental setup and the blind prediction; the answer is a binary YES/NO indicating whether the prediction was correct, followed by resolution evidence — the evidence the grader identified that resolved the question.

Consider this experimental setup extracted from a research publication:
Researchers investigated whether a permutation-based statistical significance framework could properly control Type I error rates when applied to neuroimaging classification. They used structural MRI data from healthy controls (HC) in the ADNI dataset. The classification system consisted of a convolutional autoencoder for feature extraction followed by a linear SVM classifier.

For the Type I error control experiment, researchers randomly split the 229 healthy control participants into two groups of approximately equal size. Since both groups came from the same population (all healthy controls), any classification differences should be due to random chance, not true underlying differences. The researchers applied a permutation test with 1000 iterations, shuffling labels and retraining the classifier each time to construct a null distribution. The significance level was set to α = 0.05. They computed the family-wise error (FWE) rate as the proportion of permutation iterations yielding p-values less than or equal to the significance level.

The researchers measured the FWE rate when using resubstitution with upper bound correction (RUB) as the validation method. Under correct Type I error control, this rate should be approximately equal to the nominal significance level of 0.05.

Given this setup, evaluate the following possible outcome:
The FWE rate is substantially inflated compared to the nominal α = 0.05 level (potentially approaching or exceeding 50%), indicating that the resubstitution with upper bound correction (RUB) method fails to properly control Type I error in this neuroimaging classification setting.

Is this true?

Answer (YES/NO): NO